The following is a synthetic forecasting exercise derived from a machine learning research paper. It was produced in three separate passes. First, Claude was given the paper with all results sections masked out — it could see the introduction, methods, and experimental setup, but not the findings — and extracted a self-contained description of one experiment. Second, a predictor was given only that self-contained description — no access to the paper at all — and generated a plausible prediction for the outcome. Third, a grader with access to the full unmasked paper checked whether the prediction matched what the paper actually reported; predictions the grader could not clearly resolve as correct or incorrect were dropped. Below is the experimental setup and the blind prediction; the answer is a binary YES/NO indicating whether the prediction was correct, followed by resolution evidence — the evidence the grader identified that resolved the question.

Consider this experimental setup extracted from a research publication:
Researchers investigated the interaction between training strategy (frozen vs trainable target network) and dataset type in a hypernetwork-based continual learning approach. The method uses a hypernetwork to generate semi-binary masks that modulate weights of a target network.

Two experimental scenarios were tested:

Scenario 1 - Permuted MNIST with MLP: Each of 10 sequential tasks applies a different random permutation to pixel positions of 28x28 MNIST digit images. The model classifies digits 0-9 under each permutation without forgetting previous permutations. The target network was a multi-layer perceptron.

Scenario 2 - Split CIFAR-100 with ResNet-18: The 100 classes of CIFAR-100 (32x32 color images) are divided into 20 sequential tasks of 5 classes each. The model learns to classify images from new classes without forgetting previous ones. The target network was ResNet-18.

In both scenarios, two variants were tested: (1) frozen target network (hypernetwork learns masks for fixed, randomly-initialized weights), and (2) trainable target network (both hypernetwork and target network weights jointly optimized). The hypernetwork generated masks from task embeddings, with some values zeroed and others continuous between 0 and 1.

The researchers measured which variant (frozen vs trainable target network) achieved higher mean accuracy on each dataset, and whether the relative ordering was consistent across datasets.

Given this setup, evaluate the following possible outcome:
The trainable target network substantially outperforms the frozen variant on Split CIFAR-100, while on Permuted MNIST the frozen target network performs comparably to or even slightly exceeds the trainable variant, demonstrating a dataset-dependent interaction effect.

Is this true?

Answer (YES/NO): NO